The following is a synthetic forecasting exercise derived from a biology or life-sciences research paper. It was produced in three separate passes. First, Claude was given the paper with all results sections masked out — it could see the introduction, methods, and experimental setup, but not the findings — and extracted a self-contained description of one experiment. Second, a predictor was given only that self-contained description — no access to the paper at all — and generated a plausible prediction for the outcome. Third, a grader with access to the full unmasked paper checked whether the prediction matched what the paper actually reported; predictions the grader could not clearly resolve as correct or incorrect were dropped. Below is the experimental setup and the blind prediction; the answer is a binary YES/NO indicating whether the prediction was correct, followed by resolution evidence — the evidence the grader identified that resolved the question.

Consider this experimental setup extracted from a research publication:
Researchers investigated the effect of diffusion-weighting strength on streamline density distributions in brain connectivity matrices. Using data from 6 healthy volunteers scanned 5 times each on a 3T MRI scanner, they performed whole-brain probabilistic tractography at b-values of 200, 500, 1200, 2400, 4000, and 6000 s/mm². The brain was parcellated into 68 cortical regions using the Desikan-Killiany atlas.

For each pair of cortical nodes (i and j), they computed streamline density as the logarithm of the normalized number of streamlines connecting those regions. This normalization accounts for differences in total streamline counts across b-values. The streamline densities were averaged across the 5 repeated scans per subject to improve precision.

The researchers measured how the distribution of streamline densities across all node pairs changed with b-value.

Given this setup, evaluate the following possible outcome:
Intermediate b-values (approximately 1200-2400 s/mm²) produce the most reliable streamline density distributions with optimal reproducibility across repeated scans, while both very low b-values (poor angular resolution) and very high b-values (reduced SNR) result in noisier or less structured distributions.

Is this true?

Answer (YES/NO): NO